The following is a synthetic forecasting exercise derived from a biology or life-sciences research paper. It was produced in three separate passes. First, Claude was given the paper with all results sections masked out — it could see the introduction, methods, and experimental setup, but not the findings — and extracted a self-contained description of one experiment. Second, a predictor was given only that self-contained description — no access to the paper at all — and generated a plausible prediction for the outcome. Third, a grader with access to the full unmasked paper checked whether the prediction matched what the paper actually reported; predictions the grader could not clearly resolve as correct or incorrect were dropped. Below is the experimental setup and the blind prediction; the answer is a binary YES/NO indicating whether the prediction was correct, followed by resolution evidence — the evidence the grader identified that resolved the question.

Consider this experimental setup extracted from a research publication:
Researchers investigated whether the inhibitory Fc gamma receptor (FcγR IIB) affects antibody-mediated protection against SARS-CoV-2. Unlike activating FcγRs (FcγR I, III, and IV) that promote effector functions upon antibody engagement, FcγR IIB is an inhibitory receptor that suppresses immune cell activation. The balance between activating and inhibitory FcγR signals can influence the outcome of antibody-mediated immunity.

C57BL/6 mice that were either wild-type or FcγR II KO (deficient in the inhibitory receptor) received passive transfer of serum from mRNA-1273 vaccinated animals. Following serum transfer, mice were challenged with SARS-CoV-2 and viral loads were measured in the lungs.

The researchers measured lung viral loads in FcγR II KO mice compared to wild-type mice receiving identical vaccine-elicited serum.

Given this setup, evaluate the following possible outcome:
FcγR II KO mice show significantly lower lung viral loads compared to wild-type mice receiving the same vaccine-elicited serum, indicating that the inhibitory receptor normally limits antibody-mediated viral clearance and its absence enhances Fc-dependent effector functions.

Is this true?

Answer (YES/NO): NO